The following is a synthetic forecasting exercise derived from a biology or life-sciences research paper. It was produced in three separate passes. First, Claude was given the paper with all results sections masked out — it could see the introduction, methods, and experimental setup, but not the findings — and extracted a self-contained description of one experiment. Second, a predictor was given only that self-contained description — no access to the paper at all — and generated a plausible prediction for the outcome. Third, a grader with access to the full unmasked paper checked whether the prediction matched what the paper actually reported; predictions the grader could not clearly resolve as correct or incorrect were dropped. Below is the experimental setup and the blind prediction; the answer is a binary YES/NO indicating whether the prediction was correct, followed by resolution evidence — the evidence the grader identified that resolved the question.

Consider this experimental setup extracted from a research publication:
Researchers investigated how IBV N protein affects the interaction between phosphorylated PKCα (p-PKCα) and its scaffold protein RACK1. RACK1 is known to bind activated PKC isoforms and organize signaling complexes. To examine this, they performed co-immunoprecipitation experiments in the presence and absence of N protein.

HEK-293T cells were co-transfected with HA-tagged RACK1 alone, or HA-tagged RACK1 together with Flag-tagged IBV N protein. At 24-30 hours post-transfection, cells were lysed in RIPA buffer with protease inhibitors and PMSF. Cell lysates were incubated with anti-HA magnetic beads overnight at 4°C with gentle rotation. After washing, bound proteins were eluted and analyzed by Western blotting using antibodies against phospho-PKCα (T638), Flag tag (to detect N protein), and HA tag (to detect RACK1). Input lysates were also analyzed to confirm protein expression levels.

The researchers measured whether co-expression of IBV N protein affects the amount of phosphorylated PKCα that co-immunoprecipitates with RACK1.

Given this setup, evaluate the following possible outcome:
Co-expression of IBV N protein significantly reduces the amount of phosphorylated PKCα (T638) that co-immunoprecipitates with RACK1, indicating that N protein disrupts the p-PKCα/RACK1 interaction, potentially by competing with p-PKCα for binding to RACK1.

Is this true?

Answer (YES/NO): NO